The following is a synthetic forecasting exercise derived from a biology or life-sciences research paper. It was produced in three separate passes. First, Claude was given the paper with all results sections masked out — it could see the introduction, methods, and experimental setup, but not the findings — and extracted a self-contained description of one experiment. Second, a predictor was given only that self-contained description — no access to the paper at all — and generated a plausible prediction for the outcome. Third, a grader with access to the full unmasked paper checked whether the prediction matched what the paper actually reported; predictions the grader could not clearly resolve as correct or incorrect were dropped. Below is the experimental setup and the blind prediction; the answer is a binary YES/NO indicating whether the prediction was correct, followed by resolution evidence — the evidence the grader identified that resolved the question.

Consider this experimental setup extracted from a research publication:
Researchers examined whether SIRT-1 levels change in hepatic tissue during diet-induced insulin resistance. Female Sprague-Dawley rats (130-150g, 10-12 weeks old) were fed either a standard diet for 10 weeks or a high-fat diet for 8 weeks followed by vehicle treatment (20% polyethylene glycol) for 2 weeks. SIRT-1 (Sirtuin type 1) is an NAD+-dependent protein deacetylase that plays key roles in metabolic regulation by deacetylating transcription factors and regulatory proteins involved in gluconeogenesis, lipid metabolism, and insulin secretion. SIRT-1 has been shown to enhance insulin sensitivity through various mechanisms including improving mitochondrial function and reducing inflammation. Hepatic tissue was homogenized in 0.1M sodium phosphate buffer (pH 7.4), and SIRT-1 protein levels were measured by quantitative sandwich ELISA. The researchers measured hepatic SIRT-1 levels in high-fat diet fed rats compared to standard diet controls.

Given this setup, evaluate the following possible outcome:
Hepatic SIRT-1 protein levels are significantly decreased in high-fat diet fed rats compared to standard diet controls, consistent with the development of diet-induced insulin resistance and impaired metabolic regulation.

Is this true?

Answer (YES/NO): YES